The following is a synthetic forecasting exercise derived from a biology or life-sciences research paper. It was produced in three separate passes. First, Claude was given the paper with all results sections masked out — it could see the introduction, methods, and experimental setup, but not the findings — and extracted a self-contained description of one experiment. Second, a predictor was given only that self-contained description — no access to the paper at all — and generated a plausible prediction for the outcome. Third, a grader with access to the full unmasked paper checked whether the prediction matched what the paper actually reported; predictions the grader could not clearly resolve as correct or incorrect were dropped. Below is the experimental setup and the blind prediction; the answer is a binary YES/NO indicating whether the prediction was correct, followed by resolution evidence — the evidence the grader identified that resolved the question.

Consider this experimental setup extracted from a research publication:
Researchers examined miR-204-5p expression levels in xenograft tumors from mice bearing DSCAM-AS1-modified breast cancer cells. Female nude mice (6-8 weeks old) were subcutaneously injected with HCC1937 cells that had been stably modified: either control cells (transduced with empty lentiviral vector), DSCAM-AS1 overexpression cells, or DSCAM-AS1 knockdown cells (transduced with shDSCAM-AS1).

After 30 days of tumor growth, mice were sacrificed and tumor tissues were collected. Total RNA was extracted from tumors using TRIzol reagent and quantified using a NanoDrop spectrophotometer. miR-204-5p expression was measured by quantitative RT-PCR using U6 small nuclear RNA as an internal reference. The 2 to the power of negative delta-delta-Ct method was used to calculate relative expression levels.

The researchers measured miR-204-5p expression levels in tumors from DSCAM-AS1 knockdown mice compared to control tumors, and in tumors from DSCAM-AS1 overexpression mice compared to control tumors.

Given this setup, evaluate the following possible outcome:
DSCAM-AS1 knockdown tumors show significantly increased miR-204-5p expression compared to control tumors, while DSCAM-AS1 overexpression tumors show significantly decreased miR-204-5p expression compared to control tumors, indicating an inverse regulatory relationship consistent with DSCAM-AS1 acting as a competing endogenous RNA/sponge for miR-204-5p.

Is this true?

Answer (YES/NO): YES